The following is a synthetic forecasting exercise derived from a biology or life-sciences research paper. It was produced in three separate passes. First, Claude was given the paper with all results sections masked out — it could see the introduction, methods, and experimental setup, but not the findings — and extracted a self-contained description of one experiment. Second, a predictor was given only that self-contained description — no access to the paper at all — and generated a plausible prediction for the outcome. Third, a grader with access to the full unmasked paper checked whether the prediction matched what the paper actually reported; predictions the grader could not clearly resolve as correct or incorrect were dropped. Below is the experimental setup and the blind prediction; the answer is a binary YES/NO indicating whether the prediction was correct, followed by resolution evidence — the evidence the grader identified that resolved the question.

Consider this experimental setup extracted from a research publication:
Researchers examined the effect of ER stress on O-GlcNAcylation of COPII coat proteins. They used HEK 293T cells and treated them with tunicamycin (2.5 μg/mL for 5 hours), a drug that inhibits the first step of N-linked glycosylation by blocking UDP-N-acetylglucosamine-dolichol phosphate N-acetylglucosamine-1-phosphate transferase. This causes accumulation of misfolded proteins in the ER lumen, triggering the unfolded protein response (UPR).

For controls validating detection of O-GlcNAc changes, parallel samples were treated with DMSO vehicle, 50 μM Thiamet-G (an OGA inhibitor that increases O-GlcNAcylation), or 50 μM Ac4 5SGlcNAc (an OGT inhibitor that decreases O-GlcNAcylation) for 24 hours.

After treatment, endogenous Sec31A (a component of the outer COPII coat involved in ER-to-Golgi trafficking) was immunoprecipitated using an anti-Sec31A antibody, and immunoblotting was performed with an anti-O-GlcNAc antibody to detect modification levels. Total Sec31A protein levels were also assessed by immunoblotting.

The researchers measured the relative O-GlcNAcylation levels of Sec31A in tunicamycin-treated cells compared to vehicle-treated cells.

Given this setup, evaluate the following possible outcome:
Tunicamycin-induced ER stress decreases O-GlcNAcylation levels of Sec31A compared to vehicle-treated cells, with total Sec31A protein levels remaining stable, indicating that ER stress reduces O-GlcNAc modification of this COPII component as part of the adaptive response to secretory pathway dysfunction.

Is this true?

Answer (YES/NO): NO